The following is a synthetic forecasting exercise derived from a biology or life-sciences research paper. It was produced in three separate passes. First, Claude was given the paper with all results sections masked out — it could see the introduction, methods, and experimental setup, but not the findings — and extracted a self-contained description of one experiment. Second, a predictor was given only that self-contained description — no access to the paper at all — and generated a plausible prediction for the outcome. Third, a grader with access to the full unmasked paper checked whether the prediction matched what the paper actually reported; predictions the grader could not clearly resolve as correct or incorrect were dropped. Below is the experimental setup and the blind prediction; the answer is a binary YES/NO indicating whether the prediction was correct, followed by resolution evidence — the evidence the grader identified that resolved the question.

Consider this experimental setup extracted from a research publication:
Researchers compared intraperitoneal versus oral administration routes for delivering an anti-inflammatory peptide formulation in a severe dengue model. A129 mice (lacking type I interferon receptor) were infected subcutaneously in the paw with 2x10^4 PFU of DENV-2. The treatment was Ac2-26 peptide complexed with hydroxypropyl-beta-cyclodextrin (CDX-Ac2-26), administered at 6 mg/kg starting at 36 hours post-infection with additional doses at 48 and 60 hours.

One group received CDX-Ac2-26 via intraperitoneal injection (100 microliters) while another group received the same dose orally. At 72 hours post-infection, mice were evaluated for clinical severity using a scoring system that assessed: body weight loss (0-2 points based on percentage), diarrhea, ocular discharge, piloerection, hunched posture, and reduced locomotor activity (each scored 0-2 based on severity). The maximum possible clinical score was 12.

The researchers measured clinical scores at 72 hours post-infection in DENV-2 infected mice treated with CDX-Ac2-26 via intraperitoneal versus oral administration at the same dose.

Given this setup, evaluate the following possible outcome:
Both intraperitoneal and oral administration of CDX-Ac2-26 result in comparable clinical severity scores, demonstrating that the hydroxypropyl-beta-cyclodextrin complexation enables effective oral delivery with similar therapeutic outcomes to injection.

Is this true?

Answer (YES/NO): YES